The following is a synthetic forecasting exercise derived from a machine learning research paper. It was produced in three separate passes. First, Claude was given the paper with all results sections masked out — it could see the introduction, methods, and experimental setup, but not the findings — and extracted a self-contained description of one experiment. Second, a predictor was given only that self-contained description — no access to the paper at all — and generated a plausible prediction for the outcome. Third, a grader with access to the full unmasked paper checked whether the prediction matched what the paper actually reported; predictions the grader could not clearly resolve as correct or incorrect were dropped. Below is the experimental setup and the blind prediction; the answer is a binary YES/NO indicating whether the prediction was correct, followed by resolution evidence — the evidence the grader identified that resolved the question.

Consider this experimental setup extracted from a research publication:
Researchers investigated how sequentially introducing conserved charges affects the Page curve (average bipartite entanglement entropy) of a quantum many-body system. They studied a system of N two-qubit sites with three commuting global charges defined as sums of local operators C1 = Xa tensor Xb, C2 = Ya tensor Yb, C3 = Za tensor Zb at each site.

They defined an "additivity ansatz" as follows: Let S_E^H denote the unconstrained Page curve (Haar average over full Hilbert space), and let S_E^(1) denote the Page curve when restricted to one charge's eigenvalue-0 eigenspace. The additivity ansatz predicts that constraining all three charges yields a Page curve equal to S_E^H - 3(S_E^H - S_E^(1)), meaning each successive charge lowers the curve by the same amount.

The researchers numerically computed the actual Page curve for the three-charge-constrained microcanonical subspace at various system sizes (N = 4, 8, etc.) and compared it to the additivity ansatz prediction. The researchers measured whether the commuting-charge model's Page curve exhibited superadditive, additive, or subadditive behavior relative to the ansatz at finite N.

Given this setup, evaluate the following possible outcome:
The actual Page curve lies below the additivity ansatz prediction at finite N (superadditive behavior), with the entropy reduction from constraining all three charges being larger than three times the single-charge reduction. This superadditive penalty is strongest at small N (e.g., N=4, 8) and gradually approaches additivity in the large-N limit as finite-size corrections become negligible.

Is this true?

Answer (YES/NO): NO